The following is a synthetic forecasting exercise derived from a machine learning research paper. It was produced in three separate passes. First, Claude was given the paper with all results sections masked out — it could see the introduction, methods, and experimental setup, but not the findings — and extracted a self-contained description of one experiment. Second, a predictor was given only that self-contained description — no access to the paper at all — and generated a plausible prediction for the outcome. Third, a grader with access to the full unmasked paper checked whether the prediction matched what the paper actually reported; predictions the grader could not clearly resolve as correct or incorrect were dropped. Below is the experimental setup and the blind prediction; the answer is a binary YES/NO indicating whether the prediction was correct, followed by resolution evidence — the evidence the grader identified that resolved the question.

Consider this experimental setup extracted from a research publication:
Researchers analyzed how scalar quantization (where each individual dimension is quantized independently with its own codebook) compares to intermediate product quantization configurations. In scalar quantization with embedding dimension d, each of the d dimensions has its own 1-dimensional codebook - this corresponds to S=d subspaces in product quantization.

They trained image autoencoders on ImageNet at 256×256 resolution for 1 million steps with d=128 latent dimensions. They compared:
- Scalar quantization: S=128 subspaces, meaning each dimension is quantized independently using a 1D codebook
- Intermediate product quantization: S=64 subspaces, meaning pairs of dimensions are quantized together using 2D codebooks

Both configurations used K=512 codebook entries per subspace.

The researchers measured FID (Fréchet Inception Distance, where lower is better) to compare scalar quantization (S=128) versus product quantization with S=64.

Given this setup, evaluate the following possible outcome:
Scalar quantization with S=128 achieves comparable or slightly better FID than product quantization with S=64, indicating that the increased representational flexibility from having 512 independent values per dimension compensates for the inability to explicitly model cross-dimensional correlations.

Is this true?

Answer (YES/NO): NO